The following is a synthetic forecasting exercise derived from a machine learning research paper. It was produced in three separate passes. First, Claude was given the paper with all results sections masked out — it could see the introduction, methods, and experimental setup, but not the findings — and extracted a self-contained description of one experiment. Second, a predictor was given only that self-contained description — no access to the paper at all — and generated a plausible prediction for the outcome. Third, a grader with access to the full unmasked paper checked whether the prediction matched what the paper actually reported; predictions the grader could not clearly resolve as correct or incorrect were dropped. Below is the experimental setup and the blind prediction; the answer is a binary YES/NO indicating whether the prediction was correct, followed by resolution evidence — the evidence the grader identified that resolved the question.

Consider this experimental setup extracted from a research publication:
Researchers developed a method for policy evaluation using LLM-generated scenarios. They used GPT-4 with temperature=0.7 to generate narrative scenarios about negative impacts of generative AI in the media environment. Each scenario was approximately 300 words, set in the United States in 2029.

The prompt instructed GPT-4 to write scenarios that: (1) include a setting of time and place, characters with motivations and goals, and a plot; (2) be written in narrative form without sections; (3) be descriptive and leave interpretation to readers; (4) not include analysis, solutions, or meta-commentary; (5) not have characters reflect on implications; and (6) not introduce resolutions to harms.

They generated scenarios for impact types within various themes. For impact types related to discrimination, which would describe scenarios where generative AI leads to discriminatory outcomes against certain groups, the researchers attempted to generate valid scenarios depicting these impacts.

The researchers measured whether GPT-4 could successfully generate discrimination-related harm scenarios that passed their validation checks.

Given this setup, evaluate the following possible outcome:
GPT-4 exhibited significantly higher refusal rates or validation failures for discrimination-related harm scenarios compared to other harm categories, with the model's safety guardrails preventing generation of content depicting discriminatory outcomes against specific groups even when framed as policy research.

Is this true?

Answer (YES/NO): YES